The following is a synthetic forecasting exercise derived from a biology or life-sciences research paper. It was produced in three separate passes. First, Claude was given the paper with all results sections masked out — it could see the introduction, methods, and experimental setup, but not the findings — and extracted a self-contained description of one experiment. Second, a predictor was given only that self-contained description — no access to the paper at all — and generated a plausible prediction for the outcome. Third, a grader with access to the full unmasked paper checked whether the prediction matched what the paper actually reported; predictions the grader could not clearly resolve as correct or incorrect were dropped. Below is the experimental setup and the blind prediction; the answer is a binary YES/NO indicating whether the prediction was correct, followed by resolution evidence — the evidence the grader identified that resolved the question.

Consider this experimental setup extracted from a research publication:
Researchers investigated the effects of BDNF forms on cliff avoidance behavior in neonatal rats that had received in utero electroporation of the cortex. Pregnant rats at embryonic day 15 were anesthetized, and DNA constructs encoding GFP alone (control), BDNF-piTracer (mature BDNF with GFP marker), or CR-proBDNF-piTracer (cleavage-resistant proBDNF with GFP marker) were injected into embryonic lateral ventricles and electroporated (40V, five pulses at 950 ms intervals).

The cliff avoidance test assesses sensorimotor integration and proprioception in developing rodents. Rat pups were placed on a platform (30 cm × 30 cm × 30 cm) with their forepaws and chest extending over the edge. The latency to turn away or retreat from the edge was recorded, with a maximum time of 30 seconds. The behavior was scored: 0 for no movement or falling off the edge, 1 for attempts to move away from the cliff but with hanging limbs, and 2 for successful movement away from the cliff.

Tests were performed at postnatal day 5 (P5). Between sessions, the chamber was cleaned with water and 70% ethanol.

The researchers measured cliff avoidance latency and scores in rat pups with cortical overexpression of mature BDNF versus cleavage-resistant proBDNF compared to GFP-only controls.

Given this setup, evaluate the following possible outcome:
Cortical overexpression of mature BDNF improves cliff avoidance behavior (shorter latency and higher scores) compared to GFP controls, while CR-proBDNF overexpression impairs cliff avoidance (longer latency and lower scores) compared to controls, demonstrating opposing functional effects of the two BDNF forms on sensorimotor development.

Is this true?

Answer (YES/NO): NO